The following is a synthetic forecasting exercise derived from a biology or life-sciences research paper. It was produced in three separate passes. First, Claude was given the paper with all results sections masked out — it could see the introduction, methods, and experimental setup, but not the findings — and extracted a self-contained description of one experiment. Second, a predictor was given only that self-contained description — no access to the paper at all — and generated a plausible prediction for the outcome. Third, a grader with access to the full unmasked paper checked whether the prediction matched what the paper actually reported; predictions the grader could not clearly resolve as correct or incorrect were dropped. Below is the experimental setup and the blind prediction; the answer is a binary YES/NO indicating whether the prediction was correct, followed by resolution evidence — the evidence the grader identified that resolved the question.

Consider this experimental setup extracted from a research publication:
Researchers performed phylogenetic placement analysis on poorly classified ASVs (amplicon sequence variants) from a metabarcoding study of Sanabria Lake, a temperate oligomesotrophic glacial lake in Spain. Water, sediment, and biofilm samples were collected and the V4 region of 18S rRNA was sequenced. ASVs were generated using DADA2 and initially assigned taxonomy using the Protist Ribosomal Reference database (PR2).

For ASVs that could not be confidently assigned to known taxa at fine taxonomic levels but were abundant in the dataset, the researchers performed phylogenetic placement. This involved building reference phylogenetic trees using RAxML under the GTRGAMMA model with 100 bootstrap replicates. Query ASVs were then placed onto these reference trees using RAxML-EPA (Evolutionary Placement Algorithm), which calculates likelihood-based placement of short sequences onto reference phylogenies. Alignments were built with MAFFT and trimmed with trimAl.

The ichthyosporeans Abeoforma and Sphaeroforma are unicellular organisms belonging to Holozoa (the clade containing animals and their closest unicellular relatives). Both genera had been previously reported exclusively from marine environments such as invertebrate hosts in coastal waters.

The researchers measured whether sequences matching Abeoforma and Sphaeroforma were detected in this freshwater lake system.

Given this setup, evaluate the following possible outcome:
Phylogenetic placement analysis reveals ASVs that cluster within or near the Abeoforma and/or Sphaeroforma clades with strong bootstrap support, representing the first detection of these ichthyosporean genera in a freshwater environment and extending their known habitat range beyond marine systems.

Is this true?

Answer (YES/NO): YES